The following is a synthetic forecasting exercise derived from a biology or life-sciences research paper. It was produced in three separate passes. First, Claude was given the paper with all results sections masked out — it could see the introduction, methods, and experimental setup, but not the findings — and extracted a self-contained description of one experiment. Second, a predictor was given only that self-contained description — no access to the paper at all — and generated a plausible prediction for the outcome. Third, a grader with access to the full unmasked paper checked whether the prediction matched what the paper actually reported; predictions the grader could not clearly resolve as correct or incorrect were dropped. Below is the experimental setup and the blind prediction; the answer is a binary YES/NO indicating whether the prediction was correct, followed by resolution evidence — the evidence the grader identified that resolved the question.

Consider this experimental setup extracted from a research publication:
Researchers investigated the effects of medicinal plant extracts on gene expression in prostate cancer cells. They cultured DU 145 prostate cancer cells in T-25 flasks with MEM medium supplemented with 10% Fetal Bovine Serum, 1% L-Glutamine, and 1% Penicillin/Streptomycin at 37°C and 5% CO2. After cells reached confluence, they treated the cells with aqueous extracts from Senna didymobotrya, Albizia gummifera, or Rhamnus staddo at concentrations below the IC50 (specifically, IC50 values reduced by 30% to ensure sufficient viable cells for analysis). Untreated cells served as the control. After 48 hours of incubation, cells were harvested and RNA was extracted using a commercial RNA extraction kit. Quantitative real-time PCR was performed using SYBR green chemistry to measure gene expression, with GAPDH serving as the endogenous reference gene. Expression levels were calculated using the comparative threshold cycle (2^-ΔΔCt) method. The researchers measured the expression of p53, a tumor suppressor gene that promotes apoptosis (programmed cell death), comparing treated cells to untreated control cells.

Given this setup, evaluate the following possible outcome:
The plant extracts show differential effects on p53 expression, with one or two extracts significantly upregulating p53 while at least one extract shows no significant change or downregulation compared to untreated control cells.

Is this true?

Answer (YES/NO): NO